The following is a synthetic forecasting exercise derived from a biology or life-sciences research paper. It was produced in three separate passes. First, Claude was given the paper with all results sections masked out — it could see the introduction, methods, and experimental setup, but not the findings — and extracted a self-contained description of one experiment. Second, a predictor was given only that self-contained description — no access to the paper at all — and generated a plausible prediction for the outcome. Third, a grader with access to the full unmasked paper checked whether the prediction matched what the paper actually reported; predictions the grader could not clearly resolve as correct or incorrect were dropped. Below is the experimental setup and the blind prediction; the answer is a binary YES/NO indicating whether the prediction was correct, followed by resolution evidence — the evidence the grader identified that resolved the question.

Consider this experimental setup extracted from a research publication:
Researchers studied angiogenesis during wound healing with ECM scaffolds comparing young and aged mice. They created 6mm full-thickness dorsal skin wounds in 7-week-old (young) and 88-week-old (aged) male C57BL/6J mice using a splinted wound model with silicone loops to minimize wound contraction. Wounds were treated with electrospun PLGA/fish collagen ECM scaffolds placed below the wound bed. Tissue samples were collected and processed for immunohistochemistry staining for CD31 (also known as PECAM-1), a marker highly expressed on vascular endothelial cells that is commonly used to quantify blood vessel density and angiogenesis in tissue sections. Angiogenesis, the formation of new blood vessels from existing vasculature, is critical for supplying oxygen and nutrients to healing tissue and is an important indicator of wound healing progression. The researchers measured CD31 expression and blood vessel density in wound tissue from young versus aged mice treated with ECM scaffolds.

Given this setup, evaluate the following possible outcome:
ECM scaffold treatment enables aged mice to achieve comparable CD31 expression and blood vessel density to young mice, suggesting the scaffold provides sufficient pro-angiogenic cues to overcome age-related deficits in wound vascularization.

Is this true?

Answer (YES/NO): NO